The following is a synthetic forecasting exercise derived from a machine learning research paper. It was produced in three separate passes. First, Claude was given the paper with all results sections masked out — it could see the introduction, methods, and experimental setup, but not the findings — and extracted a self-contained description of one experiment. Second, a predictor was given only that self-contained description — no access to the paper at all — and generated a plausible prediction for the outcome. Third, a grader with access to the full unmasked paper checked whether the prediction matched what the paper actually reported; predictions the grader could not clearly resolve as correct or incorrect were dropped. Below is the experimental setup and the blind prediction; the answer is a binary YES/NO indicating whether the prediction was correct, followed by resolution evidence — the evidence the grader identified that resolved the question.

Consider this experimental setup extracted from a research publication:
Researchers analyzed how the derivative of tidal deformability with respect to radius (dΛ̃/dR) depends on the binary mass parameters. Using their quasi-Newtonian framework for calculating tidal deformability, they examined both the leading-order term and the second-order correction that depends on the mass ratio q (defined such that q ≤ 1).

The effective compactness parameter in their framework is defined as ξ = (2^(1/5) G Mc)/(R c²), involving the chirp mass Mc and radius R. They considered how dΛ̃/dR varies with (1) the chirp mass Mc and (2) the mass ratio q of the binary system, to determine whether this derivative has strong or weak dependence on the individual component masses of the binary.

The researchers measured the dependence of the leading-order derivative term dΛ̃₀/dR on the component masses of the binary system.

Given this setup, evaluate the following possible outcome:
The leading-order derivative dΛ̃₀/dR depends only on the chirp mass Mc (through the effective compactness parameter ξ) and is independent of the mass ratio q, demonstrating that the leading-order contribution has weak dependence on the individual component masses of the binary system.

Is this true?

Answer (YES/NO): YES